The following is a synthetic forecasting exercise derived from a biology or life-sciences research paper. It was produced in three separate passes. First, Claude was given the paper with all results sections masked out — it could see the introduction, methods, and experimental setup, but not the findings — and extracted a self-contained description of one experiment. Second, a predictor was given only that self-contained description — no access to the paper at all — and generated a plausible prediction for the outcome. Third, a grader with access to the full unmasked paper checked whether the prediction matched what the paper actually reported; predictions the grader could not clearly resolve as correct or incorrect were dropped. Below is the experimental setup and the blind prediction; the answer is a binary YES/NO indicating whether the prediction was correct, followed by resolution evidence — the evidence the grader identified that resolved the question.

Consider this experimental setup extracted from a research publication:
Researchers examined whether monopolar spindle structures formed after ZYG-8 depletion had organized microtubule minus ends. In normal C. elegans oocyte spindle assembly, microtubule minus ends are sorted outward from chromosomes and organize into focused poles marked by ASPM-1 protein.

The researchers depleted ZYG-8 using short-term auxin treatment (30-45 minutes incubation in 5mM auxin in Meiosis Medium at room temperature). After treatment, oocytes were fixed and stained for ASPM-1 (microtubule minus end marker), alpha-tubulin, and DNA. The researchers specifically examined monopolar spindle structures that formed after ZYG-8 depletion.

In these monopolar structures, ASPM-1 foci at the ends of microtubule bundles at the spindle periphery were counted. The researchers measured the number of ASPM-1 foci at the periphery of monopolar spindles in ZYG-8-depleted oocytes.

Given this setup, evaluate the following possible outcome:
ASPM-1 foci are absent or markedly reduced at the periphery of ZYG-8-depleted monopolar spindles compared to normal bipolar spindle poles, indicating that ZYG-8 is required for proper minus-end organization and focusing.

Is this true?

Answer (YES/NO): NO